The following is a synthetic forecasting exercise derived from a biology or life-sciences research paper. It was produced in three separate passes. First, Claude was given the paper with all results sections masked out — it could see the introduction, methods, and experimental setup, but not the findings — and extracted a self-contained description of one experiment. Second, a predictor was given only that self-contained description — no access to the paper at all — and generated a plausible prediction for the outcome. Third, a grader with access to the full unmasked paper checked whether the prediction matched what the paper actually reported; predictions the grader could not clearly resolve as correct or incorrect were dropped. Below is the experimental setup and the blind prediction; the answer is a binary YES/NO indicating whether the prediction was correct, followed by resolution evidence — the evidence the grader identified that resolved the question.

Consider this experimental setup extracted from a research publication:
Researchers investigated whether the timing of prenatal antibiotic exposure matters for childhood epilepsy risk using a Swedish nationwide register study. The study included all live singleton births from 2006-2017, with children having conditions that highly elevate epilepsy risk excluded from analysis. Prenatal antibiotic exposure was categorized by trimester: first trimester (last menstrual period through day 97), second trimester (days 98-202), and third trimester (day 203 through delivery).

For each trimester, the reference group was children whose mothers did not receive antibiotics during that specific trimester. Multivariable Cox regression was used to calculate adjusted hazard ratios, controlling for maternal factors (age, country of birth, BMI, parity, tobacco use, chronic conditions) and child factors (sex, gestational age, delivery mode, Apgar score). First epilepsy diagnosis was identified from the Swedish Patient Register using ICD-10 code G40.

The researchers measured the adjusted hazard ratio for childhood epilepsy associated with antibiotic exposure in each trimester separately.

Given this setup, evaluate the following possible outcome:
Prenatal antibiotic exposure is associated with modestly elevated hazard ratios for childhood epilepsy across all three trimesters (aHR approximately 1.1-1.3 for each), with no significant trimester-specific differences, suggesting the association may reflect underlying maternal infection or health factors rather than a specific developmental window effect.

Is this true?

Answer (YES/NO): NO